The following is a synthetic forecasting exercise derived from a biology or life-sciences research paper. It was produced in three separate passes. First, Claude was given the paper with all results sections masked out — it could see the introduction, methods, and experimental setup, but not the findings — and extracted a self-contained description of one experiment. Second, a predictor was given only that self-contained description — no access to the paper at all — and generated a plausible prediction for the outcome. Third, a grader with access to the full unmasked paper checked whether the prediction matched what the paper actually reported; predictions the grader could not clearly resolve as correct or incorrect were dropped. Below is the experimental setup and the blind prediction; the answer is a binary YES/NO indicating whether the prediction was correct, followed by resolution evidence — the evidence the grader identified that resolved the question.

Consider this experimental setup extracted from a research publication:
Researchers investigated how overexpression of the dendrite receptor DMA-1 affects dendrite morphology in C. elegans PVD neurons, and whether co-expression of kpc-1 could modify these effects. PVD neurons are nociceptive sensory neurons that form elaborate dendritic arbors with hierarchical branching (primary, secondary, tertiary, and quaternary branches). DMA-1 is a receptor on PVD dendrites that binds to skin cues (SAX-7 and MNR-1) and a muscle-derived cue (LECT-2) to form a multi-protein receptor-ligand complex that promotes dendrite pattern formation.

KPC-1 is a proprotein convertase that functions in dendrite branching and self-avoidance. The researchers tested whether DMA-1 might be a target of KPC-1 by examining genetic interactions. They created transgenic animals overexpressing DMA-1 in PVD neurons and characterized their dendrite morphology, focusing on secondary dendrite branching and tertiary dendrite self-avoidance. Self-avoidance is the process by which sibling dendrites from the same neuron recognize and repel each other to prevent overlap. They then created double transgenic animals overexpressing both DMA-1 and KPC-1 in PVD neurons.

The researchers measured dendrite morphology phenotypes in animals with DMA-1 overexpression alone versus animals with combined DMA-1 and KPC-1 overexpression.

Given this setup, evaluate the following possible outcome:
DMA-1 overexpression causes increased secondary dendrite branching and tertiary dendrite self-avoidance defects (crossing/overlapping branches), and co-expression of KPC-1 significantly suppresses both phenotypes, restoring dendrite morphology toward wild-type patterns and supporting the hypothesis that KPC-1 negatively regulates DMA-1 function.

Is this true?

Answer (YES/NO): NO